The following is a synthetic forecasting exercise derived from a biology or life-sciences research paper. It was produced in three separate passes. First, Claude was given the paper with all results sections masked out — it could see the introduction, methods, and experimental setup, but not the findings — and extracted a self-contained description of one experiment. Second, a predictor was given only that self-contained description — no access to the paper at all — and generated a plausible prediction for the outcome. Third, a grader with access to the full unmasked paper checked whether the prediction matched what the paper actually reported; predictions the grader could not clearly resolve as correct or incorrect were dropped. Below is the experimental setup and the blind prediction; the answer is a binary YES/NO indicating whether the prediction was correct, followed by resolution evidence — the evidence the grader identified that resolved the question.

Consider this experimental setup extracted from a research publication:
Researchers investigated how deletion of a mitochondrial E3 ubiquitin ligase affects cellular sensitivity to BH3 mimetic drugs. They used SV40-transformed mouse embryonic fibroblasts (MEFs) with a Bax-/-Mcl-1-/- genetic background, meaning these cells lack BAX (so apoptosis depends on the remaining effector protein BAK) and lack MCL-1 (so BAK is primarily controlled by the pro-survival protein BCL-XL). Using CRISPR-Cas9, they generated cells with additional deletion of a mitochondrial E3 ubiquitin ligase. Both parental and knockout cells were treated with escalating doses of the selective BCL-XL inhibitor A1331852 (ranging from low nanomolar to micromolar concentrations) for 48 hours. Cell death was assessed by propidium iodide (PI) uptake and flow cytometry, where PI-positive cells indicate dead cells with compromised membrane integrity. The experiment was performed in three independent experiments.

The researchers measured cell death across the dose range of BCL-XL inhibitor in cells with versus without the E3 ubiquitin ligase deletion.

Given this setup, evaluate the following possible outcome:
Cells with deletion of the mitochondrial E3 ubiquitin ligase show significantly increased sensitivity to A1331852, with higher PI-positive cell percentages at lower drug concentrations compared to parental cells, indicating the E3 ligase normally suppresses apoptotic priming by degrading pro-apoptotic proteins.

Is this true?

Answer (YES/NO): NO